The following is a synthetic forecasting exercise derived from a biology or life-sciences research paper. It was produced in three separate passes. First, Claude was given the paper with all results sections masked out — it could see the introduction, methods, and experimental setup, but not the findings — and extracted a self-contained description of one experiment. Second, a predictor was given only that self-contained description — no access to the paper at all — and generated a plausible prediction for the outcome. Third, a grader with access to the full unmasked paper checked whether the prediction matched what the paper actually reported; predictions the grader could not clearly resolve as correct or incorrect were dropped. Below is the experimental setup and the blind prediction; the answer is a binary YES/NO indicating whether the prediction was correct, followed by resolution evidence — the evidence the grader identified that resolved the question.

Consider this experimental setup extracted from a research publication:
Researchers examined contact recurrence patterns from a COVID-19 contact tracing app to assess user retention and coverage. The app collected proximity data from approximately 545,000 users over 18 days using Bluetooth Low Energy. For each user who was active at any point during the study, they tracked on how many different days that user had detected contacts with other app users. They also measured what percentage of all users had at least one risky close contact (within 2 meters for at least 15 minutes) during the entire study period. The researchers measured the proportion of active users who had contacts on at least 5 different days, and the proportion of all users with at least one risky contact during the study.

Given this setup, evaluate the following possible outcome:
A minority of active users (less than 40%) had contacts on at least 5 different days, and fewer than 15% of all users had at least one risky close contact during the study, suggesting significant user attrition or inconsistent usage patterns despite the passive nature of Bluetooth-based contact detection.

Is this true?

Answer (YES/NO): NO